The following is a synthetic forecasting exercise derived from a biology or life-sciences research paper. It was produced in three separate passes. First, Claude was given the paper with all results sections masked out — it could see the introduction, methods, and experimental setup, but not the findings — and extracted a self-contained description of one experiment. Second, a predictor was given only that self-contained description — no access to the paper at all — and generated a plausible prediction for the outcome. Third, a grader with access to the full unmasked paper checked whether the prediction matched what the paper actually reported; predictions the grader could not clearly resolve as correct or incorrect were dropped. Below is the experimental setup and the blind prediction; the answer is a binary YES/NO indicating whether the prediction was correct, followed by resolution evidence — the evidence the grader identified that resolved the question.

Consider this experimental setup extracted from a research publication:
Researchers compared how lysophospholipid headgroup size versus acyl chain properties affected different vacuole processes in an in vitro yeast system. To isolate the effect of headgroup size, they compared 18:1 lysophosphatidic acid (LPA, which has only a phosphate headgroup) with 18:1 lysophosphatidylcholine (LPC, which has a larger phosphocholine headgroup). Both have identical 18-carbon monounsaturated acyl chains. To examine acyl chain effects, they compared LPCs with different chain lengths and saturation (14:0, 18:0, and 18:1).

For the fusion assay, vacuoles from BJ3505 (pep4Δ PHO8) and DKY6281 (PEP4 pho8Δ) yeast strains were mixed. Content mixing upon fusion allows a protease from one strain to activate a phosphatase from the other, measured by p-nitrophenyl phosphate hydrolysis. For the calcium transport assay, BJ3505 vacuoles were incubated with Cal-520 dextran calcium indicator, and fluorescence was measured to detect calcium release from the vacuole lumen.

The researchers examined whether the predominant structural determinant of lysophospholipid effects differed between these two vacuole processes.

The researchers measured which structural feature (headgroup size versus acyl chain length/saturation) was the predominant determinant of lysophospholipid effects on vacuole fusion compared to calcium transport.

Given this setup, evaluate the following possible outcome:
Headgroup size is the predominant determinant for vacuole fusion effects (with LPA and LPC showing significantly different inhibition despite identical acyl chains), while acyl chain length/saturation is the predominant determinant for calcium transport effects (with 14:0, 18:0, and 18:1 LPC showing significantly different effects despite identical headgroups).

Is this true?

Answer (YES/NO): YES